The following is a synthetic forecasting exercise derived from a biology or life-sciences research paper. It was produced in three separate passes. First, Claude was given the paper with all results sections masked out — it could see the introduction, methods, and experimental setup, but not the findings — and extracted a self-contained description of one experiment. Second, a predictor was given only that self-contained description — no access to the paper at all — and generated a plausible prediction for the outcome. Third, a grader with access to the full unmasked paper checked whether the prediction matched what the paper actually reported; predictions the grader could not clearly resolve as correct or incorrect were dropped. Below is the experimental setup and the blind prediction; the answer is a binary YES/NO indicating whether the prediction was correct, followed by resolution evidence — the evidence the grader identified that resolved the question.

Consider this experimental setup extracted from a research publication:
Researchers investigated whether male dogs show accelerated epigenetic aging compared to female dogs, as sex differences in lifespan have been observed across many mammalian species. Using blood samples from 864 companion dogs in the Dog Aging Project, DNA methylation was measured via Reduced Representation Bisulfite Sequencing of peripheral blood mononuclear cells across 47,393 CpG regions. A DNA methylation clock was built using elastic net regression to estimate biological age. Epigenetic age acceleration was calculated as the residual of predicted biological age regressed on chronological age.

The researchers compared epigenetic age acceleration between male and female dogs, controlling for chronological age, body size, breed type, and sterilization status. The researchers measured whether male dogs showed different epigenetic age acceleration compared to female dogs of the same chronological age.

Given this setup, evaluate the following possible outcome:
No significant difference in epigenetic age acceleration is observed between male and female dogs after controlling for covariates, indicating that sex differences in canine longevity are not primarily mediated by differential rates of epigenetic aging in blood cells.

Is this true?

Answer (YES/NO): YES